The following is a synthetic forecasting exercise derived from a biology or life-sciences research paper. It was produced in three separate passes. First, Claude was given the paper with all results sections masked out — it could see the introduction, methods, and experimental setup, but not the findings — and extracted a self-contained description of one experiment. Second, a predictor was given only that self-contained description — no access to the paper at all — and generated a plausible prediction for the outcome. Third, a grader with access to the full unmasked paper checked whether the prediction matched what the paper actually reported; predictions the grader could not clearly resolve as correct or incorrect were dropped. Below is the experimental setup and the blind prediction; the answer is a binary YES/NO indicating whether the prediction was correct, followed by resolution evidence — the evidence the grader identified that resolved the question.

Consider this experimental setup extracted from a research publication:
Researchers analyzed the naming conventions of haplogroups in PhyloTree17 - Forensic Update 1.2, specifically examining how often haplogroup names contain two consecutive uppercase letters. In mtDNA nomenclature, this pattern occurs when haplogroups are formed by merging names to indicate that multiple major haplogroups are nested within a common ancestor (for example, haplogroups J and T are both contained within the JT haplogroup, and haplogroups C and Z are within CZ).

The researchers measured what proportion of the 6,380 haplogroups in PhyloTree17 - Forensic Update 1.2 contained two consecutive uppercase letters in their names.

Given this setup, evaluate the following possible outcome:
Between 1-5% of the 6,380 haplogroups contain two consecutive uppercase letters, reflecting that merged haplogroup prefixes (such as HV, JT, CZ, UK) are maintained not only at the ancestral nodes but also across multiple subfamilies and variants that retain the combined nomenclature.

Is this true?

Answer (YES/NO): YES